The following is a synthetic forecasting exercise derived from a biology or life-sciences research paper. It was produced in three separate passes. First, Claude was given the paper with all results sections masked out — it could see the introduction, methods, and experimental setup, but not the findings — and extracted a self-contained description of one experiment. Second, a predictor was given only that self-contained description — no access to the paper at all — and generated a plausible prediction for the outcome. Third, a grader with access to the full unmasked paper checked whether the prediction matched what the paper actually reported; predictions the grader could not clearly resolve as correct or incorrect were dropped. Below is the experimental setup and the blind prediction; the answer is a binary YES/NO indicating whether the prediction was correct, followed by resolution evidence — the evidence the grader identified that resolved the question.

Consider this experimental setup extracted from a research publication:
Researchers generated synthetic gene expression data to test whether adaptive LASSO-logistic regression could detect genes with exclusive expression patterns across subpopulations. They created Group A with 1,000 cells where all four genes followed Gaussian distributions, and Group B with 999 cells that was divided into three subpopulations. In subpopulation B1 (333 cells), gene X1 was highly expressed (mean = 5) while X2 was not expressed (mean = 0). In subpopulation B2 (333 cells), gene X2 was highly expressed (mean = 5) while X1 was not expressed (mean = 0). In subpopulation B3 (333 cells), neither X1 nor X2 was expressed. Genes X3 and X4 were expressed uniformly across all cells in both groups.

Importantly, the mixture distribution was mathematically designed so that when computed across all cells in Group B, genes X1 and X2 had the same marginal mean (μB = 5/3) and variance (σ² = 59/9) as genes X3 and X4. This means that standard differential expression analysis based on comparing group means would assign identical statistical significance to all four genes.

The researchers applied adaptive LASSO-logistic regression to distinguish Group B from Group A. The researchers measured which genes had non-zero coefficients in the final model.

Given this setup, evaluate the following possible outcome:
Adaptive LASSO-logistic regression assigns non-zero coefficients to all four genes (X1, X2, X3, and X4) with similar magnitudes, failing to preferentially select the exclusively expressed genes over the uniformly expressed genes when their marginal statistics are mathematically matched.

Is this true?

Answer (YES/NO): NO